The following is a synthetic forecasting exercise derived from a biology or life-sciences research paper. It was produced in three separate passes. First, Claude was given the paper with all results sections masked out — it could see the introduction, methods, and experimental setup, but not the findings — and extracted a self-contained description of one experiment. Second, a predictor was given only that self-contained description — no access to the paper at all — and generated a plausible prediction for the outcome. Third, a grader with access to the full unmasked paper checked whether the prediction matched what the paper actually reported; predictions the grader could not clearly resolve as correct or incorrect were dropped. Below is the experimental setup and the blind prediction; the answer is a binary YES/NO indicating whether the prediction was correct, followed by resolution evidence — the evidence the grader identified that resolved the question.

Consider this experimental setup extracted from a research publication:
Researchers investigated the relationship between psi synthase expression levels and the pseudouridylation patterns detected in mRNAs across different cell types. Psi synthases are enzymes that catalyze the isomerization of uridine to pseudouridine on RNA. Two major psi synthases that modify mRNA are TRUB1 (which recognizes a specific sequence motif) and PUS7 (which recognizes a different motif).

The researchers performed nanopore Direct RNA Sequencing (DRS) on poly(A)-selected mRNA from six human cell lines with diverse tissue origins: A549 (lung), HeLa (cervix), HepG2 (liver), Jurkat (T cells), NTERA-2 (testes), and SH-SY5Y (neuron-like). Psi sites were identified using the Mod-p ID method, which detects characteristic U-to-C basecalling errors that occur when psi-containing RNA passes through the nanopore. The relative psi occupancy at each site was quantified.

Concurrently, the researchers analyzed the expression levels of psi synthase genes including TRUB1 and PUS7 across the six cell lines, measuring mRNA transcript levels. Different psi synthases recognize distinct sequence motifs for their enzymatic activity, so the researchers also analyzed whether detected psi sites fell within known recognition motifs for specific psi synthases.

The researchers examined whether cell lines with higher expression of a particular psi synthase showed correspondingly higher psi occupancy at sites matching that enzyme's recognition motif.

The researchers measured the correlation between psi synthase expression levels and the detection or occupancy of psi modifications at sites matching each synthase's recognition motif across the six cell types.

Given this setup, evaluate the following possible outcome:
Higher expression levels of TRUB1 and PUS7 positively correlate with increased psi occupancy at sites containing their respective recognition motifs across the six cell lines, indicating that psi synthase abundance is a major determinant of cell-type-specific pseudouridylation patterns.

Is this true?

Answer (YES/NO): NO